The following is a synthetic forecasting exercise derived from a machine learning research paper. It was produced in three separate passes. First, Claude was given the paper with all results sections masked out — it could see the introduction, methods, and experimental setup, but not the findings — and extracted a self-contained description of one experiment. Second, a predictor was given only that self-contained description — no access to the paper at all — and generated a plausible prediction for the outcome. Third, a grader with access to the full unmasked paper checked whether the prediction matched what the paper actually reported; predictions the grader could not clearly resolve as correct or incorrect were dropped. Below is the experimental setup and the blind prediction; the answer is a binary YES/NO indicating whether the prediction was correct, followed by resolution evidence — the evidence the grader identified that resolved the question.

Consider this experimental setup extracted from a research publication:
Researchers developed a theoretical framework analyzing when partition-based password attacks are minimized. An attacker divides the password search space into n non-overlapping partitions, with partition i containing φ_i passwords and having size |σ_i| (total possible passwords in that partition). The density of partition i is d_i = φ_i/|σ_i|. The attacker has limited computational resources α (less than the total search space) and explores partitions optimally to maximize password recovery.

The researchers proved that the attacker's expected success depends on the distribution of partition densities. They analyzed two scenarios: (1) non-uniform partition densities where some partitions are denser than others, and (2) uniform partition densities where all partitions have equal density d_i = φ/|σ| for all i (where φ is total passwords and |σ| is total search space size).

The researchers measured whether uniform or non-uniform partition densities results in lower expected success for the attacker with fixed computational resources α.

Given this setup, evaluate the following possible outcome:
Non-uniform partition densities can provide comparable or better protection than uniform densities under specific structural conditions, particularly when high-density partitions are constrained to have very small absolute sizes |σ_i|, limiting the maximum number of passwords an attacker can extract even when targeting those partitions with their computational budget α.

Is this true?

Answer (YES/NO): NO